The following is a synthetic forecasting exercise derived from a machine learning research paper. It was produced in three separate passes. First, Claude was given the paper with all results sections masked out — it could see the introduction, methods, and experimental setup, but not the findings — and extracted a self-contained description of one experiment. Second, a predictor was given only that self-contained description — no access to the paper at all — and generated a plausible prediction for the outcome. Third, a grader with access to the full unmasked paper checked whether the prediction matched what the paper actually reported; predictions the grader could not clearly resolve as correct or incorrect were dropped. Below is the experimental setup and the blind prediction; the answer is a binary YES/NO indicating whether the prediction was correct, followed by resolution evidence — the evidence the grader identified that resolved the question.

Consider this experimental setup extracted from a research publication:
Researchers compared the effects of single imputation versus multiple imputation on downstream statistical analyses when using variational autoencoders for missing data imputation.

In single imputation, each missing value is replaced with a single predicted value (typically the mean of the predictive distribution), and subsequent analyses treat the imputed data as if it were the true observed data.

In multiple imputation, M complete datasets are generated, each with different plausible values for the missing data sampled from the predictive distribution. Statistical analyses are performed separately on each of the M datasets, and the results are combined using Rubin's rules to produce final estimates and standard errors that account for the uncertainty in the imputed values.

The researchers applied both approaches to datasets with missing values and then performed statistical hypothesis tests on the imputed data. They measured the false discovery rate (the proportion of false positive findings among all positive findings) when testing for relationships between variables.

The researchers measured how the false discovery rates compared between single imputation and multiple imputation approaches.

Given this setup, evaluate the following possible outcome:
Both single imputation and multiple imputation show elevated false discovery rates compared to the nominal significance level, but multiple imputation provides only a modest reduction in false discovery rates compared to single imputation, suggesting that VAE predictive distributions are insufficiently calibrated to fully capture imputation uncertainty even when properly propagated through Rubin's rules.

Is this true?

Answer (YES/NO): NO